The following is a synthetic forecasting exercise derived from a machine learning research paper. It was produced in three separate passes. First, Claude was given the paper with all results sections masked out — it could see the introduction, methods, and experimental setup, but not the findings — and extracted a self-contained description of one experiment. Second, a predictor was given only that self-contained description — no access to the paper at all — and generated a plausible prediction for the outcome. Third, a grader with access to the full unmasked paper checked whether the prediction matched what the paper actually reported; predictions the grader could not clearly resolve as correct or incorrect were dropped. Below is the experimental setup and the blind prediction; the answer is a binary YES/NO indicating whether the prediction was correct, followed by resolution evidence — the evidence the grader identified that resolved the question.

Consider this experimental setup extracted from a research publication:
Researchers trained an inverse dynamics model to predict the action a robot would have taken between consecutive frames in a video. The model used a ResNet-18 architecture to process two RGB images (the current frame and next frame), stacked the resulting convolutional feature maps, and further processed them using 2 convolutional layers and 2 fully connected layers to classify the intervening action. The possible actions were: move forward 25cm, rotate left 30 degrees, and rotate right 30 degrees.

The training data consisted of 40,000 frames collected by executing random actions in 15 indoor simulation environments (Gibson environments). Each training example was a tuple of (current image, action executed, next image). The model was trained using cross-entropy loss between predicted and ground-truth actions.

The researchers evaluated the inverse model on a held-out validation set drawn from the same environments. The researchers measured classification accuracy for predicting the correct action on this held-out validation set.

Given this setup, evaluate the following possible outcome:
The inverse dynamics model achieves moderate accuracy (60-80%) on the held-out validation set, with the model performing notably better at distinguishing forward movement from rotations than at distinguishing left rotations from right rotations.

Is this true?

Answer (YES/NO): NO